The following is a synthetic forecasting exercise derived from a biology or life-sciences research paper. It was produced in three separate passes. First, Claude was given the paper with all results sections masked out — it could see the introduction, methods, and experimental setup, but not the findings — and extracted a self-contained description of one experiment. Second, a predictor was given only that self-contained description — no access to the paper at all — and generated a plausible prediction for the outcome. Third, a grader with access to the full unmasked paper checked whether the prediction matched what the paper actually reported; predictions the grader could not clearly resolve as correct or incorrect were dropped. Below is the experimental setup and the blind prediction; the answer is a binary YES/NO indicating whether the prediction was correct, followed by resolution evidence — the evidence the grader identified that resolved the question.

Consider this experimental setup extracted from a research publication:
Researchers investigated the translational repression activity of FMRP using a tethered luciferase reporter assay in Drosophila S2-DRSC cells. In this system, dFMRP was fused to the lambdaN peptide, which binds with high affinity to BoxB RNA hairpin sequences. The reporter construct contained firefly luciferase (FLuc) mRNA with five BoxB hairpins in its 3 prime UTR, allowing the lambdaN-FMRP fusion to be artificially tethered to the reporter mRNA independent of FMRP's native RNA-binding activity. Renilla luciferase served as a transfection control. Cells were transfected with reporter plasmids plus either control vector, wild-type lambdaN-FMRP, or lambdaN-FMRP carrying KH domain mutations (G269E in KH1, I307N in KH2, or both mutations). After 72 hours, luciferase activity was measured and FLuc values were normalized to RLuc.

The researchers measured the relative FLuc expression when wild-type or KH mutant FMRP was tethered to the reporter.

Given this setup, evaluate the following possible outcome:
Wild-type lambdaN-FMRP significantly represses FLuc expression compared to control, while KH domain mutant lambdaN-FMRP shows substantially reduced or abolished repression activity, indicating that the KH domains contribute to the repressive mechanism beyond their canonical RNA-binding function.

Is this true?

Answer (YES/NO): NO